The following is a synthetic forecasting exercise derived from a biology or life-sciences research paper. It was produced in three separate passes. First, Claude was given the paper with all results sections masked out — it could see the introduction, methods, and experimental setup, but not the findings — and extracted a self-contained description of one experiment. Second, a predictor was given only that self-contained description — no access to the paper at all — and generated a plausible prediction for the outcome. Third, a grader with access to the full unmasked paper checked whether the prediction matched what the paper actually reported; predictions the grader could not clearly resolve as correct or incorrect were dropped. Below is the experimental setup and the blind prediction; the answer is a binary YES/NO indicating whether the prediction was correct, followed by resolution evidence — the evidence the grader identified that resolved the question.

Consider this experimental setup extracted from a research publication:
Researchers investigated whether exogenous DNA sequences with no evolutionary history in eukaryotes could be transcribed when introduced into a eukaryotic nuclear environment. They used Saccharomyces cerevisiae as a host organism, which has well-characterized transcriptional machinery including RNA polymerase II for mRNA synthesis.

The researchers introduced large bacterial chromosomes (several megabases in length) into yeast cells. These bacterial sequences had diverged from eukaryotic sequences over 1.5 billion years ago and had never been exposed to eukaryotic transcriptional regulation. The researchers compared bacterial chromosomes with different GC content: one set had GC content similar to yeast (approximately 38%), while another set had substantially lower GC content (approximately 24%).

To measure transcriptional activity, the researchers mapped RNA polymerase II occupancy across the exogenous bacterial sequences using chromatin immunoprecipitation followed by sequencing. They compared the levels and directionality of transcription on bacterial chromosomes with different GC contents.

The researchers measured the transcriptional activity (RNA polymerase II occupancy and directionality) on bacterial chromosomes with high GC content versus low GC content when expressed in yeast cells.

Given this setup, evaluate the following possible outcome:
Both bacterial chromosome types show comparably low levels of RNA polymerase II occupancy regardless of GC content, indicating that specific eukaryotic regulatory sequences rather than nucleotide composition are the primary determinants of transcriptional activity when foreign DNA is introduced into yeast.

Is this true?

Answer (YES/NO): NO